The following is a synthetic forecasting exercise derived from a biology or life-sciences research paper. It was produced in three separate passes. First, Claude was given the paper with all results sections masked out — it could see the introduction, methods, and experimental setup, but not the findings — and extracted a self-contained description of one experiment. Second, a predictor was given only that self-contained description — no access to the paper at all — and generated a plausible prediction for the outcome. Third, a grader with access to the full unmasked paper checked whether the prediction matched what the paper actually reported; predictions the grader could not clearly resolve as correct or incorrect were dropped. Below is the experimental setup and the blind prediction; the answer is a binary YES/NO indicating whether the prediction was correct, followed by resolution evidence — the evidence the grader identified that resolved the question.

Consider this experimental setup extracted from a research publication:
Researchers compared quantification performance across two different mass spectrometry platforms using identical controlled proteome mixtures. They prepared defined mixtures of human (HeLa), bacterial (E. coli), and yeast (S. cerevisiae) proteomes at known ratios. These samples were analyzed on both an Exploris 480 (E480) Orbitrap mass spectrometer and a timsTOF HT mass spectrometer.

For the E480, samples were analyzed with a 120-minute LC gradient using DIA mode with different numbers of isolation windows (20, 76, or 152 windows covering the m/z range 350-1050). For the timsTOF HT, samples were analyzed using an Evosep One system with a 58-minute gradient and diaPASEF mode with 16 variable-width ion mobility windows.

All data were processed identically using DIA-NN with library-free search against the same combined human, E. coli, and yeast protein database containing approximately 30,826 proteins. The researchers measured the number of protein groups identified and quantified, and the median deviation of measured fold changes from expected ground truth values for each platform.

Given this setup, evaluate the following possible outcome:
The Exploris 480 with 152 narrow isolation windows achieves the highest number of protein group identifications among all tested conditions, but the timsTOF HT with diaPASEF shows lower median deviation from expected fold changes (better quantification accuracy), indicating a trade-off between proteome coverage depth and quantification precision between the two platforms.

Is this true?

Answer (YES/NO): NO